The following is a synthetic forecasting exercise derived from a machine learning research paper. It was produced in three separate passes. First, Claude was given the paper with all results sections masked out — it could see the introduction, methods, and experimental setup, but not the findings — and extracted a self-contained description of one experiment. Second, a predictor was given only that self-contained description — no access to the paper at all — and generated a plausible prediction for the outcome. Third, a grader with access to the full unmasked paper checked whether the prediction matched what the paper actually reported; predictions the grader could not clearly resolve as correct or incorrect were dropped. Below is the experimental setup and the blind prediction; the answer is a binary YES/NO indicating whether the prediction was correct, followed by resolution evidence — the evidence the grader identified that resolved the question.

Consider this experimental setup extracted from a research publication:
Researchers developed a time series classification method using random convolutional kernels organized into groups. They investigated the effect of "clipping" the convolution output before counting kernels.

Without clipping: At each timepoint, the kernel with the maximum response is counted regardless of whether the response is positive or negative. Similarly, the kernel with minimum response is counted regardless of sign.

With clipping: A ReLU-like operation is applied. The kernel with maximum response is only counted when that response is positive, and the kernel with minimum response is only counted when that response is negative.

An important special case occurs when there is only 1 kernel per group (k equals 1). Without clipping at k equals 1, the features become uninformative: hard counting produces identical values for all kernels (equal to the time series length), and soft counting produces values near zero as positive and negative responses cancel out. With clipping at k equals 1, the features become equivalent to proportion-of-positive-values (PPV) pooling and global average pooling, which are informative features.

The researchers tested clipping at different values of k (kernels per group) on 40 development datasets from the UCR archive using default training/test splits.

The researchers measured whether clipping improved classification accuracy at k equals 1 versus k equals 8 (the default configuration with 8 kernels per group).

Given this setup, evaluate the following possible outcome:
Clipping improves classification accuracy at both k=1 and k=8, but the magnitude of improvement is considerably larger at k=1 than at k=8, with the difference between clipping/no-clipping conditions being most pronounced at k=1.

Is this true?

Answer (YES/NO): NO